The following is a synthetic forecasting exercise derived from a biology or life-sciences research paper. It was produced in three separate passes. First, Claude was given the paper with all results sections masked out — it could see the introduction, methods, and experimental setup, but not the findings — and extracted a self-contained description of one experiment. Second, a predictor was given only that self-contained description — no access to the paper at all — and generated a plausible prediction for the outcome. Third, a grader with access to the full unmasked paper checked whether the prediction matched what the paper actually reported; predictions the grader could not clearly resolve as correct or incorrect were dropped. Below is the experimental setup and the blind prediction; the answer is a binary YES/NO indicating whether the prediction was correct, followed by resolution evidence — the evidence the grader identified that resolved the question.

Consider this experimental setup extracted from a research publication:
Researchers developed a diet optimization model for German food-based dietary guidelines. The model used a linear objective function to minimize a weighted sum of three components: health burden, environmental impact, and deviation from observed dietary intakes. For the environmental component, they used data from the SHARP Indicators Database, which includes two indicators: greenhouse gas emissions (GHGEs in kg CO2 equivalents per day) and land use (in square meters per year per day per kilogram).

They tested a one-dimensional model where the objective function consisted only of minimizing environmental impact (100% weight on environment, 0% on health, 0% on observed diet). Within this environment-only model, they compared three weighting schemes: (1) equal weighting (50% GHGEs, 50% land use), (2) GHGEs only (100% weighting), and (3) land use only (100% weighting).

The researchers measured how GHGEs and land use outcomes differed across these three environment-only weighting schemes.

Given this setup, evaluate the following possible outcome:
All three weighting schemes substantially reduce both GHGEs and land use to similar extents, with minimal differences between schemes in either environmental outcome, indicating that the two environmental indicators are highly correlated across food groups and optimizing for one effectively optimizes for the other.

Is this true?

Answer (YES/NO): NO